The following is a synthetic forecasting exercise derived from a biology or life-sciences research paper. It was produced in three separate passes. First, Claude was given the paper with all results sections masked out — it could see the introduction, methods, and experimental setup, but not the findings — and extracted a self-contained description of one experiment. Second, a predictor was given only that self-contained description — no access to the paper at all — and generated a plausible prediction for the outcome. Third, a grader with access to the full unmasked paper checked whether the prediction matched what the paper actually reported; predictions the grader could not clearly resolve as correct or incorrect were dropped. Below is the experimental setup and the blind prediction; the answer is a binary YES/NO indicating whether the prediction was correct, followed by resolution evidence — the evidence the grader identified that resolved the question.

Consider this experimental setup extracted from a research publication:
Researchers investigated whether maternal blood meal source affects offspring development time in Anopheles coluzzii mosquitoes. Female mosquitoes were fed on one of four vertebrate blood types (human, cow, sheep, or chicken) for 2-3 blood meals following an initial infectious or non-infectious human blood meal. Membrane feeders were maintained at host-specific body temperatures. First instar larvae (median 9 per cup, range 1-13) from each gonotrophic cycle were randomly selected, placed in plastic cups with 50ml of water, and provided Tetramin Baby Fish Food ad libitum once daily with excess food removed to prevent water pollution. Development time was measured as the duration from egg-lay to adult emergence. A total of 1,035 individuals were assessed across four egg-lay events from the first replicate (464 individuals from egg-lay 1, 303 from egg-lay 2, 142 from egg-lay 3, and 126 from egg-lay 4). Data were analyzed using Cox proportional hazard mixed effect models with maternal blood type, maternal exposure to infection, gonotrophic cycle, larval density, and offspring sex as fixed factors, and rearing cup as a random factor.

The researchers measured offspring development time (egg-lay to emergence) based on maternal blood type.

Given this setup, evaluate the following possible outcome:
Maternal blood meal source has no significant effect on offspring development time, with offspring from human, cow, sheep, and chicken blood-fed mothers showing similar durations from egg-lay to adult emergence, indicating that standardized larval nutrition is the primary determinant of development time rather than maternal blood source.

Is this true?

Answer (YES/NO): YES